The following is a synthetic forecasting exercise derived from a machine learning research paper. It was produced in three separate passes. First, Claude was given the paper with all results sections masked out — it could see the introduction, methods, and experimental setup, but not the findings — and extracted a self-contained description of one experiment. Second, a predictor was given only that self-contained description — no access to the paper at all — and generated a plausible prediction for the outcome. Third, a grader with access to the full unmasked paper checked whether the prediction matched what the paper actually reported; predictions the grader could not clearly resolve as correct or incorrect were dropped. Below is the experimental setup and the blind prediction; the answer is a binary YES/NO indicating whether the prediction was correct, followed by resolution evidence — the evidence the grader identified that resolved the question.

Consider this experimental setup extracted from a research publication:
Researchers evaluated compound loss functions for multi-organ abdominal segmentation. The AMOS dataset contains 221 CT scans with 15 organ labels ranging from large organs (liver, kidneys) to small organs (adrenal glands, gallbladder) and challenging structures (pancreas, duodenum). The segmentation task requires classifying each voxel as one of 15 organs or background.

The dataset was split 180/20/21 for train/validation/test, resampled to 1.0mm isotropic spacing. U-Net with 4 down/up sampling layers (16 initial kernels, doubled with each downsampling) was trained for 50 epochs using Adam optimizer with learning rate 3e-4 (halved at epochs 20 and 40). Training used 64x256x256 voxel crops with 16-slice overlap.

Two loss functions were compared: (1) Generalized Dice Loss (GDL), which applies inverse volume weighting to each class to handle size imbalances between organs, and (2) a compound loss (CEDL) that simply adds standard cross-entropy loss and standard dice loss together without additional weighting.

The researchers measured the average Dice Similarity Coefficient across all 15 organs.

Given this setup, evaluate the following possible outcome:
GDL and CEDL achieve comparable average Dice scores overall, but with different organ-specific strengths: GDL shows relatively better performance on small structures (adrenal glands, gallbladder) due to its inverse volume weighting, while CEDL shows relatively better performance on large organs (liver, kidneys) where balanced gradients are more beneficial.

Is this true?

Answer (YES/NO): NO